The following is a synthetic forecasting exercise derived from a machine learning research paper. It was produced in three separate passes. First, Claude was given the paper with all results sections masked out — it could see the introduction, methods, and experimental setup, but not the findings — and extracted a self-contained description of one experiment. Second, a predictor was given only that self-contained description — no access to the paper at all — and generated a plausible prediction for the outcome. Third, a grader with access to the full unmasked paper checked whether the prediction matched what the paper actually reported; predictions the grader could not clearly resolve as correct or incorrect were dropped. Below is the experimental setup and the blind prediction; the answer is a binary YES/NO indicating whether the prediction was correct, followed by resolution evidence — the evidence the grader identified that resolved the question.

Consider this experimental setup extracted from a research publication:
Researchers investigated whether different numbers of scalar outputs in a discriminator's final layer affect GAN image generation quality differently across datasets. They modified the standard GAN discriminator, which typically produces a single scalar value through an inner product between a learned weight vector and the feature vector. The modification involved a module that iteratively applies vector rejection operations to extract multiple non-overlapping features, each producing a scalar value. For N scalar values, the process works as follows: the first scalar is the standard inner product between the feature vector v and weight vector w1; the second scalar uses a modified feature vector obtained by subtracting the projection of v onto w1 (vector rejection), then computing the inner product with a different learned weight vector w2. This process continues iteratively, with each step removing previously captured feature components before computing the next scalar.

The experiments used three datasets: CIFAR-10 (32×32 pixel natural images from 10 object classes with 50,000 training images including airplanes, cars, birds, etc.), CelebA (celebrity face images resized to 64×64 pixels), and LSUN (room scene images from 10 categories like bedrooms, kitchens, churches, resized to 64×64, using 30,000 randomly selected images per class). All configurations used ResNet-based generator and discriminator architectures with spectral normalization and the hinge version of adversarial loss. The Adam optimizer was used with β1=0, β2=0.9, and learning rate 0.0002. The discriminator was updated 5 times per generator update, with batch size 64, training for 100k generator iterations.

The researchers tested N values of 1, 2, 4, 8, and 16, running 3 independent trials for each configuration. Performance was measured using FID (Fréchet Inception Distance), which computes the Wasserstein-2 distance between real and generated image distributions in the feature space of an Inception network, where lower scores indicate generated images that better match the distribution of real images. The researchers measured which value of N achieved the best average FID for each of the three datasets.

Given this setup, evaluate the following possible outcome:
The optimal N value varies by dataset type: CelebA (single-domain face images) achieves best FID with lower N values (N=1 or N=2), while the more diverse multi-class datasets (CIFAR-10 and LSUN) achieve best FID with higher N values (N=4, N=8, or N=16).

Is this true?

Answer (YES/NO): NO